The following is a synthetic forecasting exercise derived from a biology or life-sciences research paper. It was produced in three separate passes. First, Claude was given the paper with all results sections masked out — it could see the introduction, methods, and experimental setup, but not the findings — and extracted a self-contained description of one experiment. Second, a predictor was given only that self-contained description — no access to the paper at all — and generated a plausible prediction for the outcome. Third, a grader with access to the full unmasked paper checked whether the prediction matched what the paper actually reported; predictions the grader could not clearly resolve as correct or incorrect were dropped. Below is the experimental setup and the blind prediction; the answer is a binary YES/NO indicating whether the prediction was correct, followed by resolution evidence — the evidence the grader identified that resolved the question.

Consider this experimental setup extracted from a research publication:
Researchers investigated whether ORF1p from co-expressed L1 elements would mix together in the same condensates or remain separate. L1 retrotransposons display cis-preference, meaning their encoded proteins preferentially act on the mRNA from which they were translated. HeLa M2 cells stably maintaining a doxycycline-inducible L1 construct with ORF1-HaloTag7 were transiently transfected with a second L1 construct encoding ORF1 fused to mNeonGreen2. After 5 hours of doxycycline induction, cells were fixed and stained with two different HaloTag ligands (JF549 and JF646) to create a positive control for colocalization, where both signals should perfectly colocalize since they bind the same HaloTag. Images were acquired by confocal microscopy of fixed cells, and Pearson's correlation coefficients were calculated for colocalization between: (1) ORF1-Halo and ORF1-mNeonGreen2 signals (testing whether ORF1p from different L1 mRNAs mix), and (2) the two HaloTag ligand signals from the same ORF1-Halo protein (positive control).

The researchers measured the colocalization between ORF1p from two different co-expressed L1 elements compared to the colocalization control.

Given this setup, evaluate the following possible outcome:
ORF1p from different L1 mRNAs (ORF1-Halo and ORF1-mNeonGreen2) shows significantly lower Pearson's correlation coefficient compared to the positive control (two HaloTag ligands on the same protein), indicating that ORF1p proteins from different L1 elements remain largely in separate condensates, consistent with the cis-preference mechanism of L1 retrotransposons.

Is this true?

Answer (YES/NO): YES